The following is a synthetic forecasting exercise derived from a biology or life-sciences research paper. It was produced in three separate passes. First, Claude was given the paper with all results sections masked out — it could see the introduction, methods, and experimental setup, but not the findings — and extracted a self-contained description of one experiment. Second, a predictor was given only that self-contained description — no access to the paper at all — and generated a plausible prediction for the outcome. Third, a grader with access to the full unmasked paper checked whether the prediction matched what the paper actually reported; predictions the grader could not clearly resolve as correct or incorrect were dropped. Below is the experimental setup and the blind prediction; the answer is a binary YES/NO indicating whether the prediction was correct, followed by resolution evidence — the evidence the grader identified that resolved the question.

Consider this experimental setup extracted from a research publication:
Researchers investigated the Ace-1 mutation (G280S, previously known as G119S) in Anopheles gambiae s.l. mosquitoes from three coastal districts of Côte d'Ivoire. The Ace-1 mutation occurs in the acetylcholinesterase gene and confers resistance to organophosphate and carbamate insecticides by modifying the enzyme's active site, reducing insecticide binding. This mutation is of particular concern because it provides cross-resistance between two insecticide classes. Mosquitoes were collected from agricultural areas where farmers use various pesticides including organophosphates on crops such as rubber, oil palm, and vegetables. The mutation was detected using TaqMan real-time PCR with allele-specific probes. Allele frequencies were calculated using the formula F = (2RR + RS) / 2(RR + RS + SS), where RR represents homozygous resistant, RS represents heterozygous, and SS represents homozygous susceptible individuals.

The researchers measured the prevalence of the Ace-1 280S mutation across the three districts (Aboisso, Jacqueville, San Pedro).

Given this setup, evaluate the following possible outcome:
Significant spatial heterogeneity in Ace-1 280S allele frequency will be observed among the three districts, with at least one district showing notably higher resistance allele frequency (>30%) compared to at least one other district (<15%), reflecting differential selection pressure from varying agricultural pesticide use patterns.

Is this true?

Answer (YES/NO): YES